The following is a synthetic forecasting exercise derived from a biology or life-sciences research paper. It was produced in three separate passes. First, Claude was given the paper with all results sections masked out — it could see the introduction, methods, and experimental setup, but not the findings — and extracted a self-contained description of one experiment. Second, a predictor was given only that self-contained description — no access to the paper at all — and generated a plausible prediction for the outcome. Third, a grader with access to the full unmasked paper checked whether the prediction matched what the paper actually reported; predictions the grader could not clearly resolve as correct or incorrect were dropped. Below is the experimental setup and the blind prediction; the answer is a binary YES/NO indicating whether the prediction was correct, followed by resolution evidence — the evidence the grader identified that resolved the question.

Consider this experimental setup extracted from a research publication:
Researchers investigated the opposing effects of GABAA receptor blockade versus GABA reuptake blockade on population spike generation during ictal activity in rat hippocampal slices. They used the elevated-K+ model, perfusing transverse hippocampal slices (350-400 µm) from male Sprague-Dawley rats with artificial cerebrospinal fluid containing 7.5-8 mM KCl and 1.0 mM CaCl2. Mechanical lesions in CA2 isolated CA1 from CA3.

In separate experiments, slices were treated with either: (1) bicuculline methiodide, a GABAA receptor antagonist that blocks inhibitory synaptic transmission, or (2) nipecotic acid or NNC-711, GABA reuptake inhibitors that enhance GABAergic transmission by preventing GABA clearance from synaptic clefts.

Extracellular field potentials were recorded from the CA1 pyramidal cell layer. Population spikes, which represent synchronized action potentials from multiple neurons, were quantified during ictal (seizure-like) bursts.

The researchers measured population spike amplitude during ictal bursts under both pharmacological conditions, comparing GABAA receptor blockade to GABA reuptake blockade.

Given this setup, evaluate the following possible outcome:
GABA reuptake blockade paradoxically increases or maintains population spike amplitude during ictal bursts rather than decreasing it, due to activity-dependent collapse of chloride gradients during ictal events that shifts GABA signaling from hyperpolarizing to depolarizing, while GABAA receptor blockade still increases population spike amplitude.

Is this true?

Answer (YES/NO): NO